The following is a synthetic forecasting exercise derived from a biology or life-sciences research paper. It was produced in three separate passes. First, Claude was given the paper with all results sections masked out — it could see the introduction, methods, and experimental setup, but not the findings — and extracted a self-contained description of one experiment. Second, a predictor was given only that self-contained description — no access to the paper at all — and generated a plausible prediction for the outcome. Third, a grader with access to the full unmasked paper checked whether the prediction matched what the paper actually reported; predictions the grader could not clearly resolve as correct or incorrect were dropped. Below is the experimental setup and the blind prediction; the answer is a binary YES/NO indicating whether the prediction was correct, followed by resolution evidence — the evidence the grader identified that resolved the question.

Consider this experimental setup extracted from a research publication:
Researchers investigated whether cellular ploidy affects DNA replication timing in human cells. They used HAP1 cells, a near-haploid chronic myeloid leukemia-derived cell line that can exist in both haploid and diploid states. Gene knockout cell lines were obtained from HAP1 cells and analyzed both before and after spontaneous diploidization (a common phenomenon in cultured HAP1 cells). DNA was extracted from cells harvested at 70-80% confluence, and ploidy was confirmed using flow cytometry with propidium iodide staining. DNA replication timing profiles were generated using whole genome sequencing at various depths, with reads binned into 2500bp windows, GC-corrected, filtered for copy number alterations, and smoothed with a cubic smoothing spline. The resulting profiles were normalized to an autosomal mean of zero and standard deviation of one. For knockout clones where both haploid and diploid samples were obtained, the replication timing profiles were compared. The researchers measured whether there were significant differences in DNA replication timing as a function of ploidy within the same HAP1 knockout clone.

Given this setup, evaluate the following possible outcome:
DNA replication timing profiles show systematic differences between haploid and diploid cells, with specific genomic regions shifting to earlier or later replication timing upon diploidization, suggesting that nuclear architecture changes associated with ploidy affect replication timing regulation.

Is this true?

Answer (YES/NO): NO